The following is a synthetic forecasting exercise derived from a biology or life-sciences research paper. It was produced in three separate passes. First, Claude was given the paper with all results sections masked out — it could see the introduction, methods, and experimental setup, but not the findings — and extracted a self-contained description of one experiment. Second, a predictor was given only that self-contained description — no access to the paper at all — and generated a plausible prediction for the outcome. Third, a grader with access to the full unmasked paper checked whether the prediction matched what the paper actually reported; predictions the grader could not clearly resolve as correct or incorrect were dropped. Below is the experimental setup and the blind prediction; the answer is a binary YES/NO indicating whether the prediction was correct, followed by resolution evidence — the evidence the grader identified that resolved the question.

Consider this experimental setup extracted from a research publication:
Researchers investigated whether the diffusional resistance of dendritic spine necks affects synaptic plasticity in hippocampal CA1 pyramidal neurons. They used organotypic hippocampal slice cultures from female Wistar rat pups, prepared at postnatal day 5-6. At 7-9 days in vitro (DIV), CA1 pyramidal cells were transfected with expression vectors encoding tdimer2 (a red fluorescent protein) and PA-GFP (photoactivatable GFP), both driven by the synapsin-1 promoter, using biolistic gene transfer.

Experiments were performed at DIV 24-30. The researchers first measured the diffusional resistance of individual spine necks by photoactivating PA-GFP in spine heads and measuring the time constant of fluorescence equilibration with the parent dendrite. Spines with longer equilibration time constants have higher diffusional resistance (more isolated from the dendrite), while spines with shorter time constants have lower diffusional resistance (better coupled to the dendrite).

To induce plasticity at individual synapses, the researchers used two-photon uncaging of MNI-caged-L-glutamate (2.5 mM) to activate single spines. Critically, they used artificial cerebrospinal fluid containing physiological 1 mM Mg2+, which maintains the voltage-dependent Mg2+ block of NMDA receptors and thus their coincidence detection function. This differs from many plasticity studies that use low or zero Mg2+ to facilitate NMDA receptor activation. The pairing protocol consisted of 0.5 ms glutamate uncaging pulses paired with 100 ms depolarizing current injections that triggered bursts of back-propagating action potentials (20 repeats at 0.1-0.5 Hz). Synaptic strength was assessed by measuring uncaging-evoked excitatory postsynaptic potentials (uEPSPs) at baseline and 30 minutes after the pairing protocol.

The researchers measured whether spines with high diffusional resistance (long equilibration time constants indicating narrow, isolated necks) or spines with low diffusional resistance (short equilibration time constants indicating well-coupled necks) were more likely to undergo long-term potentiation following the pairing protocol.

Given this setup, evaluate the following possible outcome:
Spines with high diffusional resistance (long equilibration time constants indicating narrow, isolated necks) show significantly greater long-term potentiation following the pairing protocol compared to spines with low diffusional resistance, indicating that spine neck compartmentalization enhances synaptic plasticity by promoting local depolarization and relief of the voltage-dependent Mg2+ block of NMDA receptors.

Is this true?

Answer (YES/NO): NO